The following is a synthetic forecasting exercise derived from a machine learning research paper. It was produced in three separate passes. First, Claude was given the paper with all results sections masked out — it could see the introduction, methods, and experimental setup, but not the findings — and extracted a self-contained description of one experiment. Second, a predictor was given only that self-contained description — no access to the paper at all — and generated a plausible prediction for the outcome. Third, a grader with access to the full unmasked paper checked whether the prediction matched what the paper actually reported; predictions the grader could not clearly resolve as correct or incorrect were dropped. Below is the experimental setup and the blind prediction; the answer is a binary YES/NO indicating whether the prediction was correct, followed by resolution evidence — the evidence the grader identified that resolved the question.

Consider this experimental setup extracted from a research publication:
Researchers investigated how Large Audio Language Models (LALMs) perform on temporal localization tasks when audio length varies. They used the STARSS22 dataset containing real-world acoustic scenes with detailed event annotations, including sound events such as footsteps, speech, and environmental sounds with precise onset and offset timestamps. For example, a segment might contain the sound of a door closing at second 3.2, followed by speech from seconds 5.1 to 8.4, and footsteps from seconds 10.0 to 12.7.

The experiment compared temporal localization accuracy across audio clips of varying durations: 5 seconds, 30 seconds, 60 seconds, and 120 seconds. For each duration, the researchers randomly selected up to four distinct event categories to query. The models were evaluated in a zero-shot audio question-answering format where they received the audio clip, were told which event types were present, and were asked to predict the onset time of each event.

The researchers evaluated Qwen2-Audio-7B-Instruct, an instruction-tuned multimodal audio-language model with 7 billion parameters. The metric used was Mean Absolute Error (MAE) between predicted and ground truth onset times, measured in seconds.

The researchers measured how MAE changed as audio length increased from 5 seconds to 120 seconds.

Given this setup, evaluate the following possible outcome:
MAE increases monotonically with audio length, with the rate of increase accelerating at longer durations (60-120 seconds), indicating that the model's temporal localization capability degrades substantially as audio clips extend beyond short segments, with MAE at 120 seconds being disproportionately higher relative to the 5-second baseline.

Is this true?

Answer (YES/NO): YES